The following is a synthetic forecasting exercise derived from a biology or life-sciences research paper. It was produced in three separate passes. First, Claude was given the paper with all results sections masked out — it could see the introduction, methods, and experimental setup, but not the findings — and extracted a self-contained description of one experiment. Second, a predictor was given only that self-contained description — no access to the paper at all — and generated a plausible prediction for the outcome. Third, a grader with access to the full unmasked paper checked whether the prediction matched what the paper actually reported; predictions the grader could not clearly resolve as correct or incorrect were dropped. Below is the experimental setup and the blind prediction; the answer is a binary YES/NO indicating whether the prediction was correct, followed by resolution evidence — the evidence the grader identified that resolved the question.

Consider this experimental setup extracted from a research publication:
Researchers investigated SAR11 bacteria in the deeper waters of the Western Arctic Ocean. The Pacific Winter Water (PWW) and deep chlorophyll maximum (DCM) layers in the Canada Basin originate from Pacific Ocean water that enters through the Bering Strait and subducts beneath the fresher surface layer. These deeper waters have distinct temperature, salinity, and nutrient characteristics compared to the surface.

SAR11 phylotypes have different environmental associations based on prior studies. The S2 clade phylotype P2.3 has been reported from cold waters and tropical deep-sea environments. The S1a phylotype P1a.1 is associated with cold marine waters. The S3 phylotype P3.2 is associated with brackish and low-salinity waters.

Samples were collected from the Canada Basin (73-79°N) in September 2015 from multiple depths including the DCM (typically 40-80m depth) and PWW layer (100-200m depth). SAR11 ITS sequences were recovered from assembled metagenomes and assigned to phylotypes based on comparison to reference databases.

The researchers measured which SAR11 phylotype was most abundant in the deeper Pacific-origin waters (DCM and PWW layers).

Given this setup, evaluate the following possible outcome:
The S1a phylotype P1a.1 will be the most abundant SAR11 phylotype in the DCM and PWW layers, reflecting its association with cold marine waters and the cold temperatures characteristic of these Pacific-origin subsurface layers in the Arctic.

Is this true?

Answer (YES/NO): NO